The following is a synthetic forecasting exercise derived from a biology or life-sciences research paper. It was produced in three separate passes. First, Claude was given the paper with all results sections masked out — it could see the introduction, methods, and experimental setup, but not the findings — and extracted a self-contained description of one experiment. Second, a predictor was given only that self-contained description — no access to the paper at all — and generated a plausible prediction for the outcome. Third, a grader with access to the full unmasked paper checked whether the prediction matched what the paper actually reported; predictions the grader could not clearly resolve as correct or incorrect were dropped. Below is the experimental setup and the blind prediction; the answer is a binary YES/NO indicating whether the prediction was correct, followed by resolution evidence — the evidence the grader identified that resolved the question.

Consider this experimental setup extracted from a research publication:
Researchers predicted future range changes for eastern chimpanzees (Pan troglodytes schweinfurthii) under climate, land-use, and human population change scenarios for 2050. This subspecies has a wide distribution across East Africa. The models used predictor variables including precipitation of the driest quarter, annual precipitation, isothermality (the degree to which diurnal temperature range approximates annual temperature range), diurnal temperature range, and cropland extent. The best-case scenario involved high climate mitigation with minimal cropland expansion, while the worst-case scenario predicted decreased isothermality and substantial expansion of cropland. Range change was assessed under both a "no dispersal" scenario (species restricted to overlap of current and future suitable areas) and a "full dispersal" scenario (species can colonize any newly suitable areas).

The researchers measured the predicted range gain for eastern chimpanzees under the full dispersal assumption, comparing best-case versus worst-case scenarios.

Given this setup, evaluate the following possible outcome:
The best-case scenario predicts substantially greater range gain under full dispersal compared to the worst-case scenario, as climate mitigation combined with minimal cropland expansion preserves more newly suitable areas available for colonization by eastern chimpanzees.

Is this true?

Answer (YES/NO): NO